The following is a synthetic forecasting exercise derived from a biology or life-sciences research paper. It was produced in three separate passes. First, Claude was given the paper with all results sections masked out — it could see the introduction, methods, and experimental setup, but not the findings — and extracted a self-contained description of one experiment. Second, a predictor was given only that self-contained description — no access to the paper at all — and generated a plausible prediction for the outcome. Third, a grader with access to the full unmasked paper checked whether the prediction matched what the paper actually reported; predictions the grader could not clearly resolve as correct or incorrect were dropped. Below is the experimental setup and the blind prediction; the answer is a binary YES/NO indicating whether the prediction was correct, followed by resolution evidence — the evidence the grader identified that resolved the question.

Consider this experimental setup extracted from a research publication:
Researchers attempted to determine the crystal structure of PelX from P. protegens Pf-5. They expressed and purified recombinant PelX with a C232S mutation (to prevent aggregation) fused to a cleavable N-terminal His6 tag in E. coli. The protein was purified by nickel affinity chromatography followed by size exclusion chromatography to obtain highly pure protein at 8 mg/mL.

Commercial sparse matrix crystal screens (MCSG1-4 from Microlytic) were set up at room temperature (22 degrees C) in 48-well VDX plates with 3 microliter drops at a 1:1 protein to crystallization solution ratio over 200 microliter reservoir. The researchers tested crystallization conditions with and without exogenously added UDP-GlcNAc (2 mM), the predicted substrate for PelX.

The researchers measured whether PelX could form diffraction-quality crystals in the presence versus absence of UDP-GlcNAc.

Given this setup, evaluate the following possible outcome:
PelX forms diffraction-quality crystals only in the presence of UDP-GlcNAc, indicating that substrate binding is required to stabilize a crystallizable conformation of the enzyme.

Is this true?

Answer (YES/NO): YES